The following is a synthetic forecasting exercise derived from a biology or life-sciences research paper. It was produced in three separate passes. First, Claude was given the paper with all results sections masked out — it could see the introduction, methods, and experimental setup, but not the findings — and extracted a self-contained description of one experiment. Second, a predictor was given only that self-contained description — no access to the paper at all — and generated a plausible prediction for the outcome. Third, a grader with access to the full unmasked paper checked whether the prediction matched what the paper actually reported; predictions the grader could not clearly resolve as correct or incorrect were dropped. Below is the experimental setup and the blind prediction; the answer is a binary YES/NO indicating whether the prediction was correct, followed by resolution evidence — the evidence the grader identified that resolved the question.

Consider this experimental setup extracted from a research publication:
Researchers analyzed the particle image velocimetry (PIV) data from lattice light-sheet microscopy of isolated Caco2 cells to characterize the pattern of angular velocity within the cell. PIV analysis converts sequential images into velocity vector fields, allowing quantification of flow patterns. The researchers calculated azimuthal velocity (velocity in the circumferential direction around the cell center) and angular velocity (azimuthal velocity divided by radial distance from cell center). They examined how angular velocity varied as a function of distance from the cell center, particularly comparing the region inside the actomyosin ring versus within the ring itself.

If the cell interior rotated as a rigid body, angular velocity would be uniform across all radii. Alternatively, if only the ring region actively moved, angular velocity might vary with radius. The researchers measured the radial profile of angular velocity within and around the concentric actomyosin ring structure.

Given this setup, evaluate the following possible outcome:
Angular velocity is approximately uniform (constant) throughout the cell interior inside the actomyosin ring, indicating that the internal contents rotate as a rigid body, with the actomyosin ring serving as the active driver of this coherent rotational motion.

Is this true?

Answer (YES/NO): NO